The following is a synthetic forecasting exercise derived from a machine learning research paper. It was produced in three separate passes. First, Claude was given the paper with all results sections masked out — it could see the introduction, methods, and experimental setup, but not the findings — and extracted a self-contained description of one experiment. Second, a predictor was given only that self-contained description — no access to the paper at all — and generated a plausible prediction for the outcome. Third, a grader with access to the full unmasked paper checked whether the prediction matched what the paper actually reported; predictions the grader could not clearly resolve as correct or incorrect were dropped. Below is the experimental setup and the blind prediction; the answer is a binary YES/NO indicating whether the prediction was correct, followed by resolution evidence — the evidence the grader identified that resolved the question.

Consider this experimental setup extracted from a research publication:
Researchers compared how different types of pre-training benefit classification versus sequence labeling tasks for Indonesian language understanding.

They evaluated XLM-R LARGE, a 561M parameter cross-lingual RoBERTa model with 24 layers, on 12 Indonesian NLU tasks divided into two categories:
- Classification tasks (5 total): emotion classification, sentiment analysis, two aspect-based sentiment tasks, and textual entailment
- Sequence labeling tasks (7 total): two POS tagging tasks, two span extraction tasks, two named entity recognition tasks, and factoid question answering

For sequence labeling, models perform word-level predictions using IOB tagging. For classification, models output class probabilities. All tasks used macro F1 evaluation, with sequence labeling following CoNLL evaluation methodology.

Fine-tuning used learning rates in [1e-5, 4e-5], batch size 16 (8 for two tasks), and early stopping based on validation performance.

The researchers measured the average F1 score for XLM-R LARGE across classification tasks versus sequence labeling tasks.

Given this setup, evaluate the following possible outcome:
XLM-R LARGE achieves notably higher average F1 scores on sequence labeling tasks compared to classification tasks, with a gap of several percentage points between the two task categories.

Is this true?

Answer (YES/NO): NO